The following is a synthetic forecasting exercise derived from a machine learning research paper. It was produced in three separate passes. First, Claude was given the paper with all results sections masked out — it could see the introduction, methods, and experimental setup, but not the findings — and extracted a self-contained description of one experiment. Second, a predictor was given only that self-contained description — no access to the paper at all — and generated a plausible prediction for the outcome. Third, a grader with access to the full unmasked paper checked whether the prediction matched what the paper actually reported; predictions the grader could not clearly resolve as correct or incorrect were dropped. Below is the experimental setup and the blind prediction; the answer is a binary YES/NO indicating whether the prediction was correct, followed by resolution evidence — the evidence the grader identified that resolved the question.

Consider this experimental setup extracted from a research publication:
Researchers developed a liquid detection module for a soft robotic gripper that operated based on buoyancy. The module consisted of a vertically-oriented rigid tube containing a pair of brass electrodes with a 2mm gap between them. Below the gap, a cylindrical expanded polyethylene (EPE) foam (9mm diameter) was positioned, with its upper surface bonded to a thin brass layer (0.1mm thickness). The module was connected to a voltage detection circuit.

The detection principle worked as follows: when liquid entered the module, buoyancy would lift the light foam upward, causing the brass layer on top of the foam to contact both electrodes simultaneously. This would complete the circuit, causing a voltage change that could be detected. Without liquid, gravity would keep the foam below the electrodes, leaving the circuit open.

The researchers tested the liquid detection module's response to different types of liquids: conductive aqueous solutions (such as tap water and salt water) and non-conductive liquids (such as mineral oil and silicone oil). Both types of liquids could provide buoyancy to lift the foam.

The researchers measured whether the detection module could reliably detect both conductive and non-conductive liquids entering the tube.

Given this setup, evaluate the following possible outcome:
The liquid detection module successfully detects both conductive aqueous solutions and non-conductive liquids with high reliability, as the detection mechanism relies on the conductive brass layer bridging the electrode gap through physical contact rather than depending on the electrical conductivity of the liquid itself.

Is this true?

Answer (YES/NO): NO